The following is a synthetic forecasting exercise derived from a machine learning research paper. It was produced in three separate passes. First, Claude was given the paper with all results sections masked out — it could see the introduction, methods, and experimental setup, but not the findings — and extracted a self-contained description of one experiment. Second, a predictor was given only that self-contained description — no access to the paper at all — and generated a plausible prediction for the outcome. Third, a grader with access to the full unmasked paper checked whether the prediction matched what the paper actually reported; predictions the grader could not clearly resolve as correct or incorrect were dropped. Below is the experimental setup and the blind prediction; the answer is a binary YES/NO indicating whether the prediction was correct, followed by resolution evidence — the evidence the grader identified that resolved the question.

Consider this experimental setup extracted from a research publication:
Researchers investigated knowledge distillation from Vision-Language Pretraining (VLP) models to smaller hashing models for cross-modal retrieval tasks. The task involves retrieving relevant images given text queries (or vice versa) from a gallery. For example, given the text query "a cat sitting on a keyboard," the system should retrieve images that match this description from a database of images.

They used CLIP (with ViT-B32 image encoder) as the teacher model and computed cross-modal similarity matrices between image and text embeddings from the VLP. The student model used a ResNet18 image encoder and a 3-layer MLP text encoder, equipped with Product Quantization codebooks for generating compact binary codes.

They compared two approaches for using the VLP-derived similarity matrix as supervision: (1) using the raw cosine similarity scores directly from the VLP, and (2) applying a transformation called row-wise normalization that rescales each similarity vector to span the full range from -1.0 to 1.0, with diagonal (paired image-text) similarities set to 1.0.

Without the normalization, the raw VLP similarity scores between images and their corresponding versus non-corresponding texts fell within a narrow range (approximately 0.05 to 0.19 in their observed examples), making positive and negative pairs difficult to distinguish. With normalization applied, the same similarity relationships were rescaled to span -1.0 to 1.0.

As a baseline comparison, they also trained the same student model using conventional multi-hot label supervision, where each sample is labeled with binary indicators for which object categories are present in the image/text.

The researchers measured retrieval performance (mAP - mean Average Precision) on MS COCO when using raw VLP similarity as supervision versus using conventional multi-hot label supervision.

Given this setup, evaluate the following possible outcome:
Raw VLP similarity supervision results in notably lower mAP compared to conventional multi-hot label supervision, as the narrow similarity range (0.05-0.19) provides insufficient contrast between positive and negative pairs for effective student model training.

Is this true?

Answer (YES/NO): YES